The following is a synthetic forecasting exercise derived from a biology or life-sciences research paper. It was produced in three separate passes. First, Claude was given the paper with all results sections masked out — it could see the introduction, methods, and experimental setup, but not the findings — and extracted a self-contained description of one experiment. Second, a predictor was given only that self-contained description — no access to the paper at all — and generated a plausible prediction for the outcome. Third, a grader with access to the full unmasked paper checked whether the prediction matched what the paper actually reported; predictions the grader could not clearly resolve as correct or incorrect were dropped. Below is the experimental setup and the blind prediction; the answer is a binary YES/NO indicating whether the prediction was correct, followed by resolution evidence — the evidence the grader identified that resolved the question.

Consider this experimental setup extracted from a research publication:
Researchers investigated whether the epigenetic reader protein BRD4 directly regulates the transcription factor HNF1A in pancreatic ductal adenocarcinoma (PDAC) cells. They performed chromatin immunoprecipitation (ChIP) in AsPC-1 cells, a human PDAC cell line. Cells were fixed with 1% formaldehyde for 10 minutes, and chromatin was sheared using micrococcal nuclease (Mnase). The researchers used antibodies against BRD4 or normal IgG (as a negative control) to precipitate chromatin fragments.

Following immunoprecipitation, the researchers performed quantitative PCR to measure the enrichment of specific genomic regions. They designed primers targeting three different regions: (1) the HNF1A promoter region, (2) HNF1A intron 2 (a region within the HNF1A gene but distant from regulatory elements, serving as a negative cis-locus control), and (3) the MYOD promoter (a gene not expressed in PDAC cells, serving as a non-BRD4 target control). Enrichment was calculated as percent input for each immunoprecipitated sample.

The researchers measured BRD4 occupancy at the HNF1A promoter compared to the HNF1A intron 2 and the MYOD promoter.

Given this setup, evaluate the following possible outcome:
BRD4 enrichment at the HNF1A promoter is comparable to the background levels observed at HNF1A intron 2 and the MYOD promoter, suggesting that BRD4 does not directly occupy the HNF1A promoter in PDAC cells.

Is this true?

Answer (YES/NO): NO